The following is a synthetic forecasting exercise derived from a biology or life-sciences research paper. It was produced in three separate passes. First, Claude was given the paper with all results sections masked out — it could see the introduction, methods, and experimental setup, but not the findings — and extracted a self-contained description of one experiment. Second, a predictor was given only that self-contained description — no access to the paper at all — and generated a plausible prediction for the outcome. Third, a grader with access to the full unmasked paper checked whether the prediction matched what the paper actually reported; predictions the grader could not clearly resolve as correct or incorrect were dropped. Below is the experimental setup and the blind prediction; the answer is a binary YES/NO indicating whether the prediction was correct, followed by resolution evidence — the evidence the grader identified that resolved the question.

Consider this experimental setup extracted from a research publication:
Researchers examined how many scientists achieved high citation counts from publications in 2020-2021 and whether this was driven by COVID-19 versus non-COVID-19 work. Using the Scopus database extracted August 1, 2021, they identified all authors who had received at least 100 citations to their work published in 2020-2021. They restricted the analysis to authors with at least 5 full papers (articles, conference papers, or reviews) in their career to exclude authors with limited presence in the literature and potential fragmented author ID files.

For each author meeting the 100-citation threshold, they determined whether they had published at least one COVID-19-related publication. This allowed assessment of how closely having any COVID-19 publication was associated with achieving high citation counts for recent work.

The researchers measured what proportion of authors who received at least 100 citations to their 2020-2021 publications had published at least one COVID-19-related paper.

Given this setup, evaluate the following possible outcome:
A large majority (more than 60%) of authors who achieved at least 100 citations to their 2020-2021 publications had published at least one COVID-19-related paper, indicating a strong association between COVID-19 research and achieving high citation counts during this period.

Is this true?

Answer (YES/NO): NO